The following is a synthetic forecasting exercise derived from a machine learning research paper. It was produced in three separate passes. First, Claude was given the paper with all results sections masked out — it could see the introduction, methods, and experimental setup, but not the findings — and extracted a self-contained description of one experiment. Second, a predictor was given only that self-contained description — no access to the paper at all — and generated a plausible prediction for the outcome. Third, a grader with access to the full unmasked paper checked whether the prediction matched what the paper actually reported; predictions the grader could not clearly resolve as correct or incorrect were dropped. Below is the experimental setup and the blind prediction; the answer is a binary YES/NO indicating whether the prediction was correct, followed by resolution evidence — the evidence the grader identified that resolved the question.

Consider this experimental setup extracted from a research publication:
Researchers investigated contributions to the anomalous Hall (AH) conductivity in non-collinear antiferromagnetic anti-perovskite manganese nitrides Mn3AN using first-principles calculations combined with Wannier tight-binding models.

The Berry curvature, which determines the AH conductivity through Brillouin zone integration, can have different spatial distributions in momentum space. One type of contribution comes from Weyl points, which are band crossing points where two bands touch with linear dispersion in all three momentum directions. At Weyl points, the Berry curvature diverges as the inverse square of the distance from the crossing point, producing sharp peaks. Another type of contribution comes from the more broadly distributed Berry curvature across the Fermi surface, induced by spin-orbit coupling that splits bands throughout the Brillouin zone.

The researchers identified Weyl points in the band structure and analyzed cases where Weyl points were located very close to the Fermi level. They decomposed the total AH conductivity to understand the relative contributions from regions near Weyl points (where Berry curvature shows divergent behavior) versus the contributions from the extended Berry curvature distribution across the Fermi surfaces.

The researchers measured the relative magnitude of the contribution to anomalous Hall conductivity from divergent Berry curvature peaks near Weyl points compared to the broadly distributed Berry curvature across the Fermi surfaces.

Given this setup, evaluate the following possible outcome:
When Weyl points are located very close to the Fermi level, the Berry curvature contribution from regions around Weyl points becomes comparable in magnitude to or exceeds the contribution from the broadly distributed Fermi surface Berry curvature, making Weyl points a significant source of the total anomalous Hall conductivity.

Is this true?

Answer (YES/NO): NO